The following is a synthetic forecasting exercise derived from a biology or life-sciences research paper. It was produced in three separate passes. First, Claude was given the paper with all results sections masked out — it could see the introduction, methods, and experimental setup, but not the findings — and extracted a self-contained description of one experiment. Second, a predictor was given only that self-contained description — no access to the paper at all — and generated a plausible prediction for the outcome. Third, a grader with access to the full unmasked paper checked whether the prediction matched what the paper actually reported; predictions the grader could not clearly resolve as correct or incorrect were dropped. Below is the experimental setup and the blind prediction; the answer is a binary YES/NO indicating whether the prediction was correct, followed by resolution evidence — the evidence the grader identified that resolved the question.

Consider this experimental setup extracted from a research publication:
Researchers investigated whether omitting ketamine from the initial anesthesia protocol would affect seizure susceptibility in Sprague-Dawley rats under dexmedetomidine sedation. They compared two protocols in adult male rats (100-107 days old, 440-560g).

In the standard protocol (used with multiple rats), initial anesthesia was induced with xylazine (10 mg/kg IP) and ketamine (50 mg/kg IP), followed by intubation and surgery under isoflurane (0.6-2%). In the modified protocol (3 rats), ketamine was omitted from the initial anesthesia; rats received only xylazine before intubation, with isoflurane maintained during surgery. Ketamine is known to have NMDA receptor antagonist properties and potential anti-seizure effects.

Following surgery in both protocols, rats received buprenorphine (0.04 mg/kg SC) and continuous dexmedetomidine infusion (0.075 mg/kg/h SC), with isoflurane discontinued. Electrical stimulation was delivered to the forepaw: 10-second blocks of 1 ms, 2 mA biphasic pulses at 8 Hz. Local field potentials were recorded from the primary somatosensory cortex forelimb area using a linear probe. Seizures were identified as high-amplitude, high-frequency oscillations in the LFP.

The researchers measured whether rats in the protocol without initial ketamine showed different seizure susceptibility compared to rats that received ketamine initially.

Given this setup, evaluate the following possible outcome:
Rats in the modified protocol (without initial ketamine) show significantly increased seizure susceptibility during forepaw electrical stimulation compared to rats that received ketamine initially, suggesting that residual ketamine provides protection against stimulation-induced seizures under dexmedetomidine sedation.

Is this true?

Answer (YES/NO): NO